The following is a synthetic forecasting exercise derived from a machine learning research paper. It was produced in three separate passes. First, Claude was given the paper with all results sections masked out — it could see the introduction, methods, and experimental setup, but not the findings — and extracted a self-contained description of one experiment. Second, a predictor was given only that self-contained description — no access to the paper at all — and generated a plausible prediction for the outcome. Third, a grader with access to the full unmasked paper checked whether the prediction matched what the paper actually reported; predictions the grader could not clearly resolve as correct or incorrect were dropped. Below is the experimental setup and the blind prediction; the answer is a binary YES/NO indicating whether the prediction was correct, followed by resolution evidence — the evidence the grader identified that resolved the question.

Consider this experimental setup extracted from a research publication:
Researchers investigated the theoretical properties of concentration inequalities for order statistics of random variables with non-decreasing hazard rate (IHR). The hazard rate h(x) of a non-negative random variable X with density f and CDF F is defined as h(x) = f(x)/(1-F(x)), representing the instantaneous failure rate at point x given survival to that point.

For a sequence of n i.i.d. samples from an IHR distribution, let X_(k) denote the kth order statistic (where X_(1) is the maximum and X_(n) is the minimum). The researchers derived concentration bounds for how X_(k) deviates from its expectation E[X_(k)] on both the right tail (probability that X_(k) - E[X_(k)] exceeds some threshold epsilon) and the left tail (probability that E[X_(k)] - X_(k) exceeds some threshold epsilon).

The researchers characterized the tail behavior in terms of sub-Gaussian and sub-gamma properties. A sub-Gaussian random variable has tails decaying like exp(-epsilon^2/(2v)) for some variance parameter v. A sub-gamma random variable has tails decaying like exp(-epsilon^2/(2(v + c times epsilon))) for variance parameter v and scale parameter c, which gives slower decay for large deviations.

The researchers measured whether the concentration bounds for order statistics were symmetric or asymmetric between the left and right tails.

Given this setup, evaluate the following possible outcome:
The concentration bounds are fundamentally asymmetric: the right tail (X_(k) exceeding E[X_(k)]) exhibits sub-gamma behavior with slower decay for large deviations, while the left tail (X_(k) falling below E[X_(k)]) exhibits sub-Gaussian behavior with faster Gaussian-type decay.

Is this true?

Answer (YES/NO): YES